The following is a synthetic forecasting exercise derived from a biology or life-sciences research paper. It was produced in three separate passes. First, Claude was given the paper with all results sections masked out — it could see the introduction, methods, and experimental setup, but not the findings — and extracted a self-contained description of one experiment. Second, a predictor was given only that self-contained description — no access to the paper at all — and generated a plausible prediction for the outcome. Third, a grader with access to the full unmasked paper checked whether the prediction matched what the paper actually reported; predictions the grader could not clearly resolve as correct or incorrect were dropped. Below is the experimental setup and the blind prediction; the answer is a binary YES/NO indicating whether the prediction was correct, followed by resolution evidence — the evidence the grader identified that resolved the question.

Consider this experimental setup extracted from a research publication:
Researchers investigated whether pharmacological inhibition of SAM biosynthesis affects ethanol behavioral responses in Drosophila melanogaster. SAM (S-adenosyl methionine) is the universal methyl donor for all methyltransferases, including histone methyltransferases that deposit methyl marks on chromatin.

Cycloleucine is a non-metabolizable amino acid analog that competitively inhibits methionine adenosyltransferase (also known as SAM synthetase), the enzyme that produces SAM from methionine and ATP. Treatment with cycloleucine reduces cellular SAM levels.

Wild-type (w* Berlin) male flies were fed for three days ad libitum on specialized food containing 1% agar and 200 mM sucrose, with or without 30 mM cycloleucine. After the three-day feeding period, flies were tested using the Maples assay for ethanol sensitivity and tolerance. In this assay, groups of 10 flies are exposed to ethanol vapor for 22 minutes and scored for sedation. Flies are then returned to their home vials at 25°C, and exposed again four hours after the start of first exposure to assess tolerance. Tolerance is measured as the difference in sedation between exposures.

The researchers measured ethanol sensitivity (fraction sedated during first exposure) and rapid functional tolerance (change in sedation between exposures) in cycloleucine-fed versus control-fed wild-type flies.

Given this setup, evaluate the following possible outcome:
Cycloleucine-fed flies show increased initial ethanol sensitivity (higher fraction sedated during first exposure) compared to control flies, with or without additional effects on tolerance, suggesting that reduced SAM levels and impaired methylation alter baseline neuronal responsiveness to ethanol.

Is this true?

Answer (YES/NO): NO